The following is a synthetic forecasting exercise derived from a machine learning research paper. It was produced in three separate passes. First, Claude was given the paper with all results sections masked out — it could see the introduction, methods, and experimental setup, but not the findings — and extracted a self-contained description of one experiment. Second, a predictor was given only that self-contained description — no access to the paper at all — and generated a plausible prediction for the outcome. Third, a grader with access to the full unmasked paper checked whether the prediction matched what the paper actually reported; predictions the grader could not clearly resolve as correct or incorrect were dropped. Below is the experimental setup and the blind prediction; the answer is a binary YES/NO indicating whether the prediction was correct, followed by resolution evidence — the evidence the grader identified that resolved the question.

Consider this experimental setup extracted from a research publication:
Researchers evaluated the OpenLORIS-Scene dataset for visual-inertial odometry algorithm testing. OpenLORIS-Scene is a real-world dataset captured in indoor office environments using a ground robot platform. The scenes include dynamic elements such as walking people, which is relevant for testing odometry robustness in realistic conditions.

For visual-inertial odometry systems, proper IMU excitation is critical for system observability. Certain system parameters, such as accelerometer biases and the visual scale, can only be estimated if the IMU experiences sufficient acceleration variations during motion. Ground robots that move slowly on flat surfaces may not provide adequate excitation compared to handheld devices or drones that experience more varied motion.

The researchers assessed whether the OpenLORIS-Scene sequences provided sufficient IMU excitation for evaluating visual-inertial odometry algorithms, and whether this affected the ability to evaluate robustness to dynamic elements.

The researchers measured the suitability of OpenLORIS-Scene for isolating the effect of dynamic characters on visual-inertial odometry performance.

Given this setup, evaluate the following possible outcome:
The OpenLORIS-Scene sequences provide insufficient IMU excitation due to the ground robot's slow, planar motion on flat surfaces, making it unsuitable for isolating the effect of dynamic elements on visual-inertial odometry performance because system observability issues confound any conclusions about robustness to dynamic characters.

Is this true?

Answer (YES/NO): YES